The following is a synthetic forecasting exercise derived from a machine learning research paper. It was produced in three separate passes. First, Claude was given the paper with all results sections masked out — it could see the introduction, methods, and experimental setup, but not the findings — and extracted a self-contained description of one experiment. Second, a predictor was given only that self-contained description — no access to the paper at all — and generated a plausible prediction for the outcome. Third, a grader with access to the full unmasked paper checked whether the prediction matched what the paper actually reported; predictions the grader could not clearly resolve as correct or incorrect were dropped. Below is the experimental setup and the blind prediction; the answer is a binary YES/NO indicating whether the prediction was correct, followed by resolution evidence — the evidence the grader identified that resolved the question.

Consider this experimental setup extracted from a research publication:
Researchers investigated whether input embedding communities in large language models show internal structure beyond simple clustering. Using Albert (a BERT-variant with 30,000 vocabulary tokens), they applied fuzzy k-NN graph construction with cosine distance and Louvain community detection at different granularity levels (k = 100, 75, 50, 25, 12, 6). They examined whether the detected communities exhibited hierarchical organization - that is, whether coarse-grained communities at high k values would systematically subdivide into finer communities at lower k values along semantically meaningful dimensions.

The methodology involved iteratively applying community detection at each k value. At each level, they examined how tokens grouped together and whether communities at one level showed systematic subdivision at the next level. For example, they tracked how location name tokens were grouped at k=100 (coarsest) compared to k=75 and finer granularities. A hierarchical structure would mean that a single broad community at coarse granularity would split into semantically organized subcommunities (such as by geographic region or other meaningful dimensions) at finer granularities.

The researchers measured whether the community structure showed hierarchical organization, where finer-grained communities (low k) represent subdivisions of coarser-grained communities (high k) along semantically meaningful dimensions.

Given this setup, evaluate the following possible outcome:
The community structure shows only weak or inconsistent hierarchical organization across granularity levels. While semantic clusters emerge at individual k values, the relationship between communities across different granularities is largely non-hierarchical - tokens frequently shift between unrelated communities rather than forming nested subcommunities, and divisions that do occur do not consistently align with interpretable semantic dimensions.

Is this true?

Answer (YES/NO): NO